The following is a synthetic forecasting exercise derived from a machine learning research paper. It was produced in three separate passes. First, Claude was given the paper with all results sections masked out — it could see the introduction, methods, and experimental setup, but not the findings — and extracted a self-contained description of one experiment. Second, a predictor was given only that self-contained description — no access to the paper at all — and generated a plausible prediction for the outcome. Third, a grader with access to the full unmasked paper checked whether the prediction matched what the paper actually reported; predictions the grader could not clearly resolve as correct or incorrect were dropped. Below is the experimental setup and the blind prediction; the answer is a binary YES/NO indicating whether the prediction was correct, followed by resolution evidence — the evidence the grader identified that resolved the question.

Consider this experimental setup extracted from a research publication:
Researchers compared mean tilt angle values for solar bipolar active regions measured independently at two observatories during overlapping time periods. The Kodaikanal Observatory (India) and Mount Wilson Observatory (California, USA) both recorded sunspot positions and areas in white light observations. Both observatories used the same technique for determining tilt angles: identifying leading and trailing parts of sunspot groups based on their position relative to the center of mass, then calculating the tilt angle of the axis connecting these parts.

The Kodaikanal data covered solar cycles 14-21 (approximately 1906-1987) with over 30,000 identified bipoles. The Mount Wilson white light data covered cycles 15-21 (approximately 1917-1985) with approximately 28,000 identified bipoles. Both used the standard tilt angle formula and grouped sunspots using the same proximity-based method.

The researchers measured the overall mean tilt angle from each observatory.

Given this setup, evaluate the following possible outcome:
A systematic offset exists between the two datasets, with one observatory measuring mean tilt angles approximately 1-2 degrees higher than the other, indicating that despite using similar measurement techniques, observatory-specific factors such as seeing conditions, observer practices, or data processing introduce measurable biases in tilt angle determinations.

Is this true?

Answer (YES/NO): NO